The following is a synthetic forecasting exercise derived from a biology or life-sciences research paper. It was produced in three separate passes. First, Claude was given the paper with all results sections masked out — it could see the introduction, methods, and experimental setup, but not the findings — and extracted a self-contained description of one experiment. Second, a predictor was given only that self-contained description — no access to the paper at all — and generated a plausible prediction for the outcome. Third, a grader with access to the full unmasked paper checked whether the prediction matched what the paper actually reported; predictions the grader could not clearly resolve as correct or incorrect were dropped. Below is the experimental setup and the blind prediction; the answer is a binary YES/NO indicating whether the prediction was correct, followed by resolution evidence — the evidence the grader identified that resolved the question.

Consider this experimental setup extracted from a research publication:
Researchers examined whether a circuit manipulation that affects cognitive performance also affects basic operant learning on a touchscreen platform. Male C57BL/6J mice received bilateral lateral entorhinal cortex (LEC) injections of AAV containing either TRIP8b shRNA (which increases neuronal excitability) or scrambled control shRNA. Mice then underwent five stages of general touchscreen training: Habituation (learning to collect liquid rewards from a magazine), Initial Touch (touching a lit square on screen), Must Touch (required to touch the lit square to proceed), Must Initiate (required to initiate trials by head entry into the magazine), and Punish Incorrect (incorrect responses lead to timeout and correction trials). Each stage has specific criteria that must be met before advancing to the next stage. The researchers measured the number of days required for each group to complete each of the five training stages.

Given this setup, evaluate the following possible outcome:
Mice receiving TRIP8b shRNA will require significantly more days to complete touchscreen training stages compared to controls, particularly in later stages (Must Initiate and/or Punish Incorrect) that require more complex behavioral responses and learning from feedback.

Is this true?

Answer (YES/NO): NO